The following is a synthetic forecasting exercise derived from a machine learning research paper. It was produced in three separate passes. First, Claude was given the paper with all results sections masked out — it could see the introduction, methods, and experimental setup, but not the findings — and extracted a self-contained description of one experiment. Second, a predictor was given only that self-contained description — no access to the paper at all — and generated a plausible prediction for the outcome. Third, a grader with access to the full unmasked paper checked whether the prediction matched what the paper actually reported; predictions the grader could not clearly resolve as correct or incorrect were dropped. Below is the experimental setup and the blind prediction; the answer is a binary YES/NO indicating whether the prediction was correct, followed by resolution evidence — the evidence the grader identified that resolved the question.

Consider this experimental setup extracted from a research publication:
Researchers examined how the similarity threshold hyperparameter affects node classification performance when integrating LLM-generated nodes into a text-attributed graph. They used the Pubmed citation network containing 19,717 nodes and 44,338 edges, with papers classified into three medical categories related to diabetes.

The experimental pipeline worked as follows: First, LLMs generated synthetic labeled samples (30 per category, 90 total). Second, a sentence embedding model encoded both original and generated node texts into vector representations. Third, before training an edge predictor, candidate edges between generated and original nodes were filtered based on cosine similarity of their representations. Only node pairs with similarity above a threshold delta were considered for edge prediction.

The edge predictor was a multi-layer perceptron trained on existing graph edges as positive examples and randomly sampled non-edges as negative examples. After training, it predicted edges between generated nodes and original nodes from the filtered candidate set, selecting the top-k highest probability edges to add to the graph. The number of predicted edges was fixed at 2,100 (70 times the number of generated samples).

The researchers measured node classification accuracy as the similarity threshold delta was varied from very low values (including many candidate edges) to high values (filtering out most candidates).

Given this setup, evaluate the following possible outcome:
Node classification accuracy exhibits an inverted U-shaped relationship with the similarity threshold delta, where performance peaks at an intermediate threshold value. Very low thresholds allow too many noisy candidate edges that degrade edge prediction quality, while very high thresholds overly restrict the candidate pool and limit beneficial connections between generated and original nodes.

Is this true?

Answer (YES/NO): YES